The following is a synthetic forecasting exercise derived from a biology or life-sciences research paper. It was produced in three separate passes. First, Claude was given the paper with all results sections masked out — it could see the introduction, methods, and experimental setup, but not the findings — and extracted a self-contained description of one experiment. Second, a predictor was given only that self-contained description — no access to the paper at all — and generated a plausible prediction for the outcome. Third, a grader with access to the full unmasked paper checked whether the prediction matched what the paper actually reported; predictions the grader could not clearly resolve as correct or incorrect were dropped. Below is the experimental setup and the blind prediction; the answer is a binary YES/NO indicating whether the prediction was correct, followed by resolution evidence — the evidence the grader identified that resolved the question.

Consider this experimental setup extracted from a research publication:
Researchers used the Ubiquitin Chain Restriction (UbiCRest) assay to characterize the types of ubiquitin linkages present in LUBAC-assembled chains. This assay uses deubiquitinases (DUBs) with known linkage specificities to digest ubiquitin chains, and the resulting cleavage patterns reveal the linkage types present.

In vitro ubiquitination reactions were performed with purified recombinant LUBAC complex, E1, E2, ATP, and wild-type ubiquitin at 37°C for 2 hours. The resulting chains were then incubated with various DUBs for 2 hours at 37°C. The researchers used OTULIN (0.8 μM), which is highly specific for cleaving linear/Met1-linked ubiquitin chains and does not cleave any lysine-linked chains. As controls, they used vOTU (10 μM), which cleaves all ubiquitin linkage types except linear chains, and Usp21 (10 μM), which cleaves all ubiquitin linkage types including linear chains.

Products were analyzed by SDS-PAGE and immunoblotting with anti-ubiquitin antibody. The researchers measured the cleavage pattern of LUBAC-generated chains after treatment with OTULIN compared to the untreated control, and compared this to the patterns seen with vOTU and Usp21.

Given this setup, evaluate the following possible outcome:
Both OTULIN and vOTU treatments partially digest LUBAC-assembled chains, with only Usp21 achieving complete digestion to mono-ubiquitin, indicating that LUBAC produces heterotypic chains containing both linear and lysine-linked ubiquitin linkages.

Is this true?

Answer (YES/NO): NO